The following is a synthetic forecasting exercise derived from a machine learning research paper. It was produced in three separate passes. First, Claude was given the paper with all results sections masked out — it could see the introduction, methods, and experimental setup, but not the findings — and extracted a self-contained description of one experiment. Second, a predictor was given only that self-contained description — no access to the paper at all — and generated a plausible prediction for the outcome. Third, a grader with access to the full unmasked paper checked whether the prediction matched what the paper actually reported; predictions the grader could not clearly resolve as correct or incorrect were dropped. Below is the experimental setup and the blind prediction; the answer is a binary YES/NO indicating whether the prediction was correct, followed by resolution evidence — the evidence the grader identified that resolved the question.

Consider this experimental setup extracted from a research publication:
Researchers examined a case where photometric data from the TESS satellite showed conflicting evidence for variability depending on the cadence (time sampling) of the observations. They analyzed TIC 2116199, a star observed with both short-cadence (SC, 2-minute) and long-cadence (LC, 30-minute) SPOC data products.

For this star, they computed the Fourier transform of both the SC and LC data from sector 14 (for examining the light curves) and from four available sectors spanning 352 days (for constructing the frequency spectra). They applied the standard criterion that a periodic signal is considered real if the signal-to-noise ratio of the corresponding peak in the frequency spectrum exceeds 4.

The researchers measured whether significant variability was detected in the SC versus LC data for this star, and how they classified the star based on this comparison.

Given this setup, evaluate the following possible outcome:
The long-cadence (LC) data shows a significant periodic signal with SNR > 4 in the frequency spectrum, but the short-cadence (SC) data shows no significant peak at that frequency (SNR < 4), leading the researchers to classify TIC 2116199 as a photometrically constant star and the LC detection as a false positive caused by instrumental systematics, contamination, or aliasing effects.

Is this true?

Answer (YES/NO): NO